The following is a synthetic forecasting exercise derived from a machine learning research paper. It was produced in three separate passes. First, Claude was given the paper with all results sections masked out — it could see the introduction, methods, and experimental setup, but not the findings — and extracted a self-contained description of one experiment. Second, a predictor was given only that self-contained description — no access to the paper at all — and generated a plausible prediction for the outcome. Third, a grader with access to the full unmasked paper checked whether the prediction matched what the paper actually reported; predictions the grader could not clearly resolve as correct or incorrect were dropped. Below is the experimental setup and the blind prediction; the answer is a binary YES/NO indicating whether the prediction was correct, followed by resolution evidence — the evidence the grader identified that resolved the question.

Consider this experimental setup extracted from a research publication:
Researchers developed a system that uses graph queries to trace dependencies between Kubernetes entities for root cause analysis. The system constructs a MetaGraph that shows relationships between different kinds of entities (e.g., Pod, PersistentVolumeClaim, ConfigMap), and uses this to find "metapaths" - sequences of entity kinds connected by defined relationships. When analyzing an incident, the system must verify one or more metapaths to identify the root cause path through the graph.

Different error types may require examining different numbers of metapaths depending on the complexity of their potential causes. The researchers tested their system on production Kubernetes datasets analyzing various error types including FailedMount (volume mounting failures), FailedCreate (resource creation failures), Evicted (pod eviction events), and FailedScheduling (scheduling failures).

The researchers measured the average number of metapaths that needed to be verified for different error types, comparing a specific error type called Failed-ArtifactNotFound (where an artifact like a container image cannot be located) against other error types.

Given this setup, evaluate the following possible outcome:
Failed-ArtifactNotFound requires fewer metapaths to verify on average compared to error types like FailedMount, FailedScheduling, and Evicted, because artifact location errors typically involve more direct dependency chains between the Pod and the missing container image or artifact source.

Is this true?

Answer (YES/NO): NO